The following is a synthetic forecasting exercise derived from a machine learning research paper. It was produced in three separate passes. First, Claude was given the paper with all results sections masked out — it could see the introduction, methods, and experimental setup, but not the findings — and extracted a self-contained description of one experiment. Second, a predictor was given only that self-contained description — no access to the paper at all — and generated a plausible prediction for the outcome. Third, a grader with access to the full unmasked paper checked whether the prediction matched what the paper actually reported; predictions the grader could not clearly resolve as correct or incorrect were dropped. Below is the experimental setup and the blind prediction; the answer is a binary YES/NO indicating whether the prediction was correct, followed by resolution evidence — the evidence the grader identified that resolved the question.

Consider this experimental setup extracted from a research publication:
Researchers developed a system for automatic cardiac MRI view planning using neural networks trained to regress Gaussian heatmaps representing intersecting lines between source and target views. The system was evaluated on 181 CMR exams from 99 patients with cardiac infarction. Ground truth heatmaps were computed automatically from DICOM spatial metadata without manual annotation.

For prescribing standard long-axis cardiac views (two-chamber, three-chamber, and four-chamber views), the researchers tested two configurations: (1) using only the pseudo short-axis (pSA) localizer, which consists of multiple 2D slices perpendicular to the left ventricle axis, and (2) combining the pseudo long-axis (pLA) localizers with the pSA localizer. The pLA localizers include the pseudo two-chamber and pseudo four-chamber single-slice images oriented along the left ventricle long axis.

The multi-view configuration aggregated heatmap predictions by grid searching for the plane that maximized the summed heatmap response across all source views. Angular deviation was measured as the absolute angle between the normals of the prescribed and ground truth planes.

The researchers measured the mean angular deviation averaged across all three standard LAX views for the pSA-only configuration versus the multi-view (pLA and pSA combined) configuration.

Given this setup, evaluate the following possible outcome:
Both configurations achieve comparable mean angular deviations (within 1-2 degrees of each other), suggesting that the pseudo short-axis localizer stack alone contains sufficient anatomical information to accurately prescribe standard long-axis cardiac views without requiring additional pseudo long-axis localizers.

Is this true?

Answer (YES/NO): NO